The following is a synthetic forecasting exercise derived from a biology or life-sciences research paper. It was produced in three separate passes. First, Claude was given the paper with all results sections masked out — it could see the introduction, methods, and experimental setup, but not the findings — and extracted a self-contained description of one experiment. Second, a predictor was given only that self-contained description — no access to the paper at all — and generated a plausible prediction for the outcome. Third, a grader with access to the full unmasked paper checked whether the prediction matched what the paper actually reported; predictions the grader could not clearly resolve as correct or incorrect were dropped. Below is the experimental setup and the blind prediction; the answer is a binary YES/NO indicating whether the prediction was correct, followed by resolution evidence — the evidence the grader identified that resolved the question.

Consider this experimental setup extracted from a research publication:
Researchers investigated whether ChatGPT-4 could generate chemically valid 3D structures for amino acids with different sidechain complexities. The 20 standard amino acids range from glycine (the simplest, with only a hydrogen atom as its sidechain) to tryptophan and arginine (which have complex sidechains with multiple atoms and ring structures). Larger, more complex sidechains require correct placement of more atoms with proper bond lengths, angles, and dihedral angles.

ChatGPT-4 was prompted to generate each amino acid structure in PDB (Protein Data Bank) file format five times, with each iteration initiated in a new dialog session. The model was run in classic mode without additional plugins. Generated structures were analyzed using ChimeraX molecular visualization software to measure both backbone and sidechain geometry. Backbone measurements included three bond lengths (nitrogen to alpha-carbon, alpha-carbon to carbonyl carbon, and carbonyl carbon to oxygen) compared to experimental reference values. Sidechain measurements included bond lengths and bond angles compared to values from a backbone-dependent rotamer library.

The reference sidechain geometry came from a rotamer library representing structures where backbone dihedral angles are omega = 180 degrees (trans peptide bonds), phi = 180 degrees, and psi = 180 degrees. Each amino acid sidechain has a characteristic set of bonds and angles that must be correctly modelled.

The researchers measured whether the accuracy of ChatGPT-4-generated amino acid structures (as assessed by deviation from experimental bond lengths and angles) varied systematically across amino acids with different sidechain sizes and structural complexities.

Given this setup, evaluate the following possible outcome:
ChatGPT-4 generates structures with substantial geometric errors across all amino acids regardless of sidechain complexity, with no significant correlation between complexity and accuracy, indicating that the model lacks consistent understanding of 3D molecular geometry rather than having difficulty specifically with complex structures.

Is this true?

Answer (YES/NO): NO